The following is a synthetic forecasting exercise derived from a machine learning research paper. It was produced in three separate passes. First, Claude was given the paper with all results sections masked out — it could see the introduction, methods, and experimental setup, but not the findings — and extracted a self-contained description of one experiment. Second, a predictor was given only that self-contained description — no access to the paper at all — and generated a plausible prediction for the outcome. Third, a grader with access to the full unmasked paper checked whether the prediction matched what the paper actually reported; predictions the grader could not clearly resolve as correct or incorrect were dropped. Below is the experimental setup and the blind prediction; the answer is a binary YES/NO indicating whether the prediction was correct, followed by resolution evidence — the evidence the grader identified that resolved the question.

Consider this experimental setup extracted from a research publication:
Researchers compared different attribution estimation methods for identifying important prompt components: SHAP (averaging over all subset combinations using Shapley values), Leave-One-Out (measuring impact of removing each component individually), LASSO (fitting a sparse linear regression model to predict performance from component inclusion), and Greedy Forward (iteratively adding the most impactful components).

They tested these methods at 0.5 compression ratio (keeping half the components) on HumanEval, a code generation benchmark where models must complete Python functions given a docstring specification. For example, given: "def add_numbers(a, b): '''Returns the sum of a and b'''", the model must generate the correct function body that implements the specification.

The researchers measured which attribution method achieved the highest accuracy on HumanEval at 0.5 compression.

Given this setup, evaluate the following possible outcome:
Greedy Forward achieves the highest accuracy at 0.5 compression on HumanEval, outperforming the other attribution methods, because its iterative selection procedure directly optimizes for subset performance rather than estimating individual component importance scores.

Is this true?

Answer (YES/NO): NO